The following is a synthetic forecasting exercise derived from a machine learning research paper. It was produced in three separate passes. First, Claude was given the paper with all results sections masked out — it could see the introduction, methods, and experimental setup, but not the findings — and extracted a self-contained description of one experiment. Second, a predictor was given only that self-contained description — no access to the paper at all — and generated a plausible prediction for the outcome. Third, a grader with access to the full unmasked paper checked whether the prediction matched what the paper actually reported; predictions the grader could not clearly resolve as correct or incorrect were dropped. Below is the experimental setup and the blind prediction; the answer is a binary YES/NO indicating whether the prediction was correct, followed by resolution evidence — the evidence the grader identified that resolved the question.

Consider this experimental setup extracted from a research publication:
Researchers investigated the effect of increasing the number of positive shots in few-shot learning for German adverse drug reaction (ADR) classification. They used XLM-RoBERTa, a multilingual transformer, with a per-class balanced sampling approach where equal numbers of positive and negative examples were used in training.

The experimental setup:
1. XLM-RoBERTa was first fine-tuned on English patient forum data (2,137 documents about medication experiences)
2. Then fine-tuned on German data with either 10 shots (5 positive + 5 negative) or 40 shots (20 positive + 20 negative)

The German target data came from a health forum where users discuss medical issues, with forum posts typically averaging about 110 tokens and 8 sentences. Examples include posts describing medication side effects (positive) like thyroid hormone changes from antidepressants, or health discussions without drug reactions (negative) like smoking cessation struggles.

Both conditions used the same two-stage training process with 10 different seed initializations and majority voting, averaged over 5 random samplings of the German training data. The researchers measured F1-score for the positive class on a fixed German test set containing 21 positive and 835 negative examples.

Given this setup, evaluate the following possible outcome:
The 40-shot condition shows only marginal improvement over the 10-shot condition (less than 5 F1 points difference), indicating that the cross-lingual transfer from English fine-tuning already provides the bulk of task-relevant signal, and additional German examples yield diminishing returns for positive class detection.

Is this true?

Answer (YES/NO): YES